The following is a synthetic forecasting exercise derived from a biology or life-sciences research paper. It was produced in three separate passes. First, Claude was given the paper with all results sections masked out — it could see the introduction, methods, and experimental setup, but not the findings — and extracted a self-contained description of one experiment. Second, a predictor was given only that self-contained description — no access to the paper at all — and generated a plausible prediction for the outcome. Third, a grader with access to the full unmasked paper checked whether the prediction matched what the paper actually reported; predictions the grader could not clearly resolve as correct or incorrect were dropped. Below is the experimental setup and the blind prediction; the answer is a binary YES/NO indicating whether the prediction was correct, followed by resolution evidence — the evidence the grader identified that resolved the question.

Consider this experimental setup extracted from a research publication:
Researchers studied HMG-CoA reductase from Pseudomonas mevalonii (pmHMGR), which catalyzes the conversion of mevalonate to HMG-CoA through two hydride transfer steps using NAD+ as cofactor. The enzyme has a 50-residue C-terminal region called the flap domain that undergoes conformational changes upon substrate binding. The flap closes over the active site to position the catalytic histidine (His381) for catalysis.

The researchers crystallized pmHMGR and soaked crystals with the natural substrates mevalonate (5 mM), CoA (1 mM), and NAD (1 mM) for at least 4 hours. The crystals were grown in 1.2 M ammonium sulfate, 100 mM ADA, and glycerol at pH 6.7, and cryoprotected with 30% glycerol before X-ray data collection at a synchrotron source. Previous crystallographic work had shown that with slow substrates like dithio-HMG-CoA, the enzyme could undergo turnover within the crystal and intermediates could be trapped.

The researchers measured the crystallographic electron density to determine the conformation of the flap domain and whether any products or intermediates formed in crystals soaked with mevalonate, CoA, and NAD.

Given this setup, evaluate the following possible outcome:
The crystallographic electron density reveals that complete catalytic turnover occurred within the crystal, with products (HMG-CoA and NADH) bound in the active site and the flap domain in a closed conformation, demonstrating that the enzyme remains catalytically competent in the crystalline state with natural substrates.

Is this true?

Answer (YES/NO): NO